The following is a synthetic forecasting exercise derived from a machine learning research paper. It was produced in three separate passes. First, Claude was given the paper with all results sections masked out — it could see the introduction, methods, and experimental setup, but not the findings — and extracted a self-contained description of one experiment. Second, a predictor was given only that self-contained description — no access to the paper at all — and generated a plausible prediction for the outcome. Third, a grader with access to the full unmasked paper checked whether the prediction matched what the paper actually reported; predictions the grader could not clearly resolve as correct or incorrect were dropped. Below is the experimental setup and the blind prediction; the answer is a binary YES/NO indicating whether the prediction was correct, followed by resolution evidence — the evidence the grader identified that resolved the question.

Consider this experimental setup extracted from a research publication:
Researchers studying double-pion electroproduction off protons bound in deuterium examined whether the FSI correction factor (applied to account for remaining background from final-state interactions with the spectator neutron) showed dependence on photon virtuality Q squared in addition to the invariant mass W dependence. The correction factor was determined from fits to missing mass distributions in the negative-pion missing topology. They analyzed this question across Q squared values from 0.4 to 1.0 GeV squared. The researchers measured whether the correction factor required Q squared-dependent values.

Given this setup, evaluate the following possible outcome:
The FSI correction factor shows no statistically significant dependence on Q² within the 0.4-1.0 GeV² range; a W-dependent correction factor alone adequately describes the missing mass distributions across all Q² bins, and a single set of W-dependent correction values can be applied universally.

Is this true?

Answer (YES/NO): YES